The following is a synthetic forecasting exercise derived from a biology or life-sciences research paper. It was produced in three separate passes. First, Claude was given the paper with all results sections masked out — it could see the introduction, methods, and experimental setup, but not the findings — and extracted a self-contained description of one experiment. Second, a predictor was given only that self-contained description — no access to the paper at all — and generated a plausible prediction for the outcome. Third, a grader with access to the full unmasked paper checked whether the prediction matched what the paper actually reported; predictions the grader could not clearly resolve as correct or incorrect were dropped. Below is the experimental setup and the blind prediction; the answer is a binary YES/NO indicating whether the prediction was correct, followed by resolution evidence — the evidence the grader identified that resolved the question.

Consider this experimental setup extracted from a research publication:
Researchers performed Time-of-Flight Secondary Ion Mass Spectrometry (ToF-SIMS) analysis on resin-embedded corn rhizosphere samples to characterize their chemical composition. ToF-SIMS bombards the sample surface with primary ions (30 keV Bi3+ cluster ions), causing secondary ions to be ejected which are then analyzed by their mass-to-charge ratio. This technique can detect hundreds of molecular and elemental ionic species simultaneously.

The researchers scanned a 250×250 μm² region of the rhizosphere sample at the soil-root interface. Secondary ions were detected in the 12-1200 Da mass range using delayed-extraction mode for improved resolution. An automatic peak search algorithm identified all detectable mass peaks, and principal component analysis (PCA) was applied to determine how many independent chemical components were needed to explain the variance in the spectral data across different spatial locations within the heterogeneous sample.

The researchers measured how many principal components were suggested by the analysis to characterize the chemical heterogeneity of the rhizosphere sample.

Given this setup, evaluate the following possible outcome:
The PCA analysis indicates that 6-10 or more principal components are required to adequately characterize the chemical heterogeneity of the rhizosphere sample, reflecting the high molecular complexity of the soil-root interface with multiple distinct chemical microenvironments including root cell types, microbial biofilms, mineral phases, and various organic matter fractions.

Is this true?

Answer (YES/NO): NO